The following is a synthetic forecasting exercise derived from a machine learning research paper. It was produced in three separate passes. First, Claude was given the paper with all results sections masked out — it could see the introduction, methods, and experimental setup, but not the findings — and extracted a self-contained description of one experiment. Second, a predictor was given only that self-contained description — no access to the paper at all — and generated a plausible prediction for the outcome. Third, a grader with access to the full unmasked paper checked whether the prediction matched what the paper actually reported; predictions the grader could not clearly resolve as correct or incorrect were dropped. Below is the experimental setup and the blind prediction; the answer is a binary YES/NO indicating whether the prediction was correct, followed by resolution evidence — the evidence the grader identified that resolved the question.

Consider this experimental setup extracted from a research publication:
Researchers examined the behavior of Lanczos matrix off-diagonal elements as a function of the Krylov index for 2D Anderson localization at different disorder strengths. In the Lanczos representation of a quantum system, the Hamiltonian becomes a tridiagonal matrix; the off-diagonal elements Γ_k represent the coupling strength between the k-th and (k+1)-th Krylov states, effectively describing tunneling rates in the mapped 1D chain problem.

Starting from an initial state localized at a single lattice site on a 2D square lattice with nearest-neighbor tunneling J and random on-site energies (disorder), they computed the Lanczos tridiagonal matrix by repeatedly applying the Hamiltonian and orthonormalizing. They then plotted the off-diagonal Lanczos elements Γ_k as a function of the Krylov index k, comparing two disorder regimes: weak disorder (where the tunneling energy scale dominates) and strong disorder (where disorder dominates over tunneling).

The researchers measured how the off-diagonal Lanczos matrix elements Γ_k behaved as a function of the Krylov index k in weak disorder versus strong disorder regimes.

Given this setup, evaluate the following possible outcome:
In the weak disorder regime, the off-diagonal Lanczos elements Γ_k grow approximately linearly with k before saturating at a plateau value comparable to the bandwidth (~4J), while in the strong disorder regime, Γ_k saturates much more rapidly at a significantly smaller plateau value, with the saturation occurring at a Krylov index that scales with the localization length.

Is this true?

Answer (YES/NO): NO